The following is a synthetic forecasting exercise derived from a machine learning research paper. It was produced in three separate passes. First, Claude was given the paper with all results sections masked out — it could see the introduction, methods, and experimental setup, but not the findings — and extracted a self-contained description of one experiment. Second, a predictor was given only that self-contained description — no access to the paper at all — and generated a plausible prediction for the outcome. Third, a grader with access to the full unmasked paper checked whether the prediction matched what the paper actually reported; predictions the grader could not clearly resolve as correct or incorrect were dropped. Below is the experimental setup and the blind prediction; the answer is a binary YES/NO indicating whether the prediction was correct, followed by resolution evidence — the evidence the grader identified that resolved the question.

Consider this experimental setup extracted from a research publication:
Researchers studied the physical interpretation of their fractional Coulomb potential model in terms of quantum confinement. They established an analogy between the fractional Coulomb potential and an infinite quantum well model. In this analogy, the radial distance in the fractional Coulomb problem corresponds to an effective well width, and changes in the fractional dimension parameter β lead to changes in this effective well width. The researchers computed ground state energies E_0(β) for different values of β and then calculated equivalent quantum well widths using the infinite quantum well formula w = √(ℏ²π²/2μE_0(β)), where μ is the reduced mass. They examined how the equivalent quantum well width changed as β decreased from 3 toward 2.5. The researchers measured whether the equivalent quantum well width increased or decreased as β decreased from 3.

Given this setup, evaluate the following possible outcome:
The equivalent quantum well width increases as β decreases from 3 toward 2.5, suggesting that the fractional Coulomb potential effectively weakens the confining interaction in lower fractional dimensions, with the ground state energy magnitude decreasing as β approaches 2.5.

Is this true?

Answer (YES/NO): NO